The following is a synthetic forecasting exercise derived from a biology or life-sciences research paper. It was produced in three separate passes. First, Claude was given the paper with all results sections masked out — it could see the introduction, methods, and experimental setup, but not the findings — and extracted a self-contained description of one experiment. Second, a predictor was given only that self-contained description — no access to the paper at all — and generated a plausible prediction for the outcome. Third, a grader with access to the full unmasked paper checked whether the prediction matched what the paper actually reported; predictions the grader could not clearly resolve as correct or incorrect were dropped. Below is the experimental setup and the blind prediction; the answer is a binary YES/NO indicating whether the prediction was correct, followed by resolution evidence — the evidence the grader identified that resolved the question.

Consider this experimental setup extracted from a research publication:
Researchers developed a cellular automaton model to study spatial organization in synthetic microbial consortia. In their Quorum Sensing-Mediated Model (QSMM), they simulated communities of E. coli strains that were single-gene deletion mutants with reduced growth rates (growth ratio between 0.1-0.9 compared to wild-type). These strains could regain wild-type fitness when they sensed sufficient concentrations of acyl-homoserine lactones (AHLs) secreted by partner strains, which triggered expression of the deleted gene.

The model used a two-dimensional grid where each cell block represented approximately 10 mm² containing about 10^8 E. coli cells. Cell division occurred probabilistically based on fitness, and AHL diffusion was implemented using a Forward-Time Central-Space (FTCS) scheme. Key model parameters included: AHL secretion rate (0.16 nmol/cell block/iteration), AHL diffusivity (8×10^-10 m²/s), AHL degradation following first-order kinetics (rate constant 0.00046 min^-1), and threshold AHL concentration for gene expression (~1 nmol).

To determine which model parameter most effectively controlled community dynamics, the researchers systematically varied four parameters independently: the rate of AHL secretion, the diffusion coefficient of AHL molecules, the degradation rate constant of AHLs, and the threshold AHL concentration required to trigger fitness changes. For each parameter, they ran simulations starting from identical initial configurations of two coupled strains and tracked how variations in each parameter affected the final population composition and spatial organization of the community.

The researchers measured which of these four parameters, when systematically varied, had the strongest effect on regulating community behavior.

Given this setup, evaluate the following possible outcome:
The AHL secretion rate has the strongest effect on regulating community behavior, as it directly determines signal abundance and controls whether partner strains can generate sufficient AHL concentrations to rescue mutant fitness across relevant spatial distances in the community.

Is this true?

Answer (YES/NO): YES